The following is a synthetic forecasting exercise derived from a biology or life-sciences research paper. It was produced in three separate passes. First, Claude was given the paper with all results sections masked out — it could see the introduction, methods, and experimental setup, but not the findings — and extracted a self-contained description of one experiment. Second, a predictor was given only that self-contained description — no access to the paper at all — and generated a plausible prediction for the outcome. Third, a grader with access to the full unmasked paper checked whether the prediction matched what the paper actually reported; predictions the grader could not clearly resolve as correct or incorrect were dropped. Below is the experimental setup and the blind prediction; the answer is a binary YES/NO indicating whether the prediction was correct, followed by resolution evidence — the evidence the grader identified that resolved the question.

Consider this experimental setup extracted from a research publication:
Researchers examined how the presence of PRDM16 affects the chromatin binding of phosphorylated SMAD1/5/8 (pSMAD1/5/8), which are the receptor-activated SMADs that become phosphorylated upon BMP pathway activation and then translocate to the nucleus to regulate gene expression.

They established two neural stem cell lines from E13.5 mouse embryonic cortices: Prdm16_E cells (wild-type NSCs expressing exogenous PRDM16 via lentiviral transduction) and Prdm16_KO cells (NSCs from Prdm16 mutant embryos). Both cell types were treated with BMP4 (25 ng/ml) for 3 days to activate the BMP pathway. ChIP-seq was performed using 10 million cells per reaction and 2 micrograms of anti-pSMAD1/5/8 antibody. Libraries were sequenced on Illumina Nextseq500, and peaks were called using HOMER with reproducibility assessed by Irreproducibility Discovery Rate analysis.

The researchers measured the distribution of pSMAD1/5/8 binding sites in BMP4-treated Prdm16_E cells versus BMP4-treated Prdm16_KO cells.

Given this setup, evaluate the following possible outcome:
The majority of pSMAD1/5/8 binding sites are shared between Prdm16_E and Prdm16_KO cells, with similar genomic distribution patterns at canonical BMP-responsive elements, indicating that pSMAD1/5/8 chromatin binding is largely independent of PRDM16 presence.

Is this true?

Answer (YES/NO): NO